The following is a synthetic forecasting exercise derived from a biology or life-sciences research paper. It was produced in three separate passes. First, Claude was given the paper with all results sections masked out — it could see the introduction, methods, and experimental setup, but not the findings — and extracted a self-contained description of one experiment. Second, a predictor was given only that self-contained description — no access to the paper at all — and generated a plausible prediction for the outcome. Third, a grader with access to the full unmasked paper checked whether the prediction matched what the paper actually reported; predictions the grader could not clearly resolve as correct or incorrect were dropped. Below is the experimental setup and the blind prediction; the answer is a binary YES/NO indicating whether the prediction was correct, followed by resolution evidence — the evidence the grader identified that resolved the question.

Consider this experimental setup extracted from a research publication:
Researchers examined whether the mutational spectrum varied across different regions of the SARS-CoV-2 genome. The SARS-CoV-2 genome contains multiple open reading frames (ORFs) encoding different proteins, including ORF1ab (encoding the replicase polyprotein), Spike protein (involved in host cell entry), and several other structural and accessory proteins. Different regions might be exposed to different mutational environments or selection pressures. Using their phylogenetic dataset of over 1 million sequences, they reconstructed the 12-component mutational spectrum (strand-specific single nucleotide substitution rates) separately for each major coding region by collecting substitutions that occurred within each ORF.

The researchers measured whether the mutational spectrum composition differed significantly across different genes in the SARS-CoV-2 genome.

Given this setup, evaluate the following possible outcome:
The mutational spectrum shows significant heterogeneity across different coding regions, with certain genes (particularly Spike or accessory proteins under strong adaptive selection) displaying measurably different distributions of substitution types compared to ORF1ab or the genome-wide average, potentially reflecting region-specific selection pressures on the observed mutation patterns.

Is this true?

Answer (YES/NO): NO